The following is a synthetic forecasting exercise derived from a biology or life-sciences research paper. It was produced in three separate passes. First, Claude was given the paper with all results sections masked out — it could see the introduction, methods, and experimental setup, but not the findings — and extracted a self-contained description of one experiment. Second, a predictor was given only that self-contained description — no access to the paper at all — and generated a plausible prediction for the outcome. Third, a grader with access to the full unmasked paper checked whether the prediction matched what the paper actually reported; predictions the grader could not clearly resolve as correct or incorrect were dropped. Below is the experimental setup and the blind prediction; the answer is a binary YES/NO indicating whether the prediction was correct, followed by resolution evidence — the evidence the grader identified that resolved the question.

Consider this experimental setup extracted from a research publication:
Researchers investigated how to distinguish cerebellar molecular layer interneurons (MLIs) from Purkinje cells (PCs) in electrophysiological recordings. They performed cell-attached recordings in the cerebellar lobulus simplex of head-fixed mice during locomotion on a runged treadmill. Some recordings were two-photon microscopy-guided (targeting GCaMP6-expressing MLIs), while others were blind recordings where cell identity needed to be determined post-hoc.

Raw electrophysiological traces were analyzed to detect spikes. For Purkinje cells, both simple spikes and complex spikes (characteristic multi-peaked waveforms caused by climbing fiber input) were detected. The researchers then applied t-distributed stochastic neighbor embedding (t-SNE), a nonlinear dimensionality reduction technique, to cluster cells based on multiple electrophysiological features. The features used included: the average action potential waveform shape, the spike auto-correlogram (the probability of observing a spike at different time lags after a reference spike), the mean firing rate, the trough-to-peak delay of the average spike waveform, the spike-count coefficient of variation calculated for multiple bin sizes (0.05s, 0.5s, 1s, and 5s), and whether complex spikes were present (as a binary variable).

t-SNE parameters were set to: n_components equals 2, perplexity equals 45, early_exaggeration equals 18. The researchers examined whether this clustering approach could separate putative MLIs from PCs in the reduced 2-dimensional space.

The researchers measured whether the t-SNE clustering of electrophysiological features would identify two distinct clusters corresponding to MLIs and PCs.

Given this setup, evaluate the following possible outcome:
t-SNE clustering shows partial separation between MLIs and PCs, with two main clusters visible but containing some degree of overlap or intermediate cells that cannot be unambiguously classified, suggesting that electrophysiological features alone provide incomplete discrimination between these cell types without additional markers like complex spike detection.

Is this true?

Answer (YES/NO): NO